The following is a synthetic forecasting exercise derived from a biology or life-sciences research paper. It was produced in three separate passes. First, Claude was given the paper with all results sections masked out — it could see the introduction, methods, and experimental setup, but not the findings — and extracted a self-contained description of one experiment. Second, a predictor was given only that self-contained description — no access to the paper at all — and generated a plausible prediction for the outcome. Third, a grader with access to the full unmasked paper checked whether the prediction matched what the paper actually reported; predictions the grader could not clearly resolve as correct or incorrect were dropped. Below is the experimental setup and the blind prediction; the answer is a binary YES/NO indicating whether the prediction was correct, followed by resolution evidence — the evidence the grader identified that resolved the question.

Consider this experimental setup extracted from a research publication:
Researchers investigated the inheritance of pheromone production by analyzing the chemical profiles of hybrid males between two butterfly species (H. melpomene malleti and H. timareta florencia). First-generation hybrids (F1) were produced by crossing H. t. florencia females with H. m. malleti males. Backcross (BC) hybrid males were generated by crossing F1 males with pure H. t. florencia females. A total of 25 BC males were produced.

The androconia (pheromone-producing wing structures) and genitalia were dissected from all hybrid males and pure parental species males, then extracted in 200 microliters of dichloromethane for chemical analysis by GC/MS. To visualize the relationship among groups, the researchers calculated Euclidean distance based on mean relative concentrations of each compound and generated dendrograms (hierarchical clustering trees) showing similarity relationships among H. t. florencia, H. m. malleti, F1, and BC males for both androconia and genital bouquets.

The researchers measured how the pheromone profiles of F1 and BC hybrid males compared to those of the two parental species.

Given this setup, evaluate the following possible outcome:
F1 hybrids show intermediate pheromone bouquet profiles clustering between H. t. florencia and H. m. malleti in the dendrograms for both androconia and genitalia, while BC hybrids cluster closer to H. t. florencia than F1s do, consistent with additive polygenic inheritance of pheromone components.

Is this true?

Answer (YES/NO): NO